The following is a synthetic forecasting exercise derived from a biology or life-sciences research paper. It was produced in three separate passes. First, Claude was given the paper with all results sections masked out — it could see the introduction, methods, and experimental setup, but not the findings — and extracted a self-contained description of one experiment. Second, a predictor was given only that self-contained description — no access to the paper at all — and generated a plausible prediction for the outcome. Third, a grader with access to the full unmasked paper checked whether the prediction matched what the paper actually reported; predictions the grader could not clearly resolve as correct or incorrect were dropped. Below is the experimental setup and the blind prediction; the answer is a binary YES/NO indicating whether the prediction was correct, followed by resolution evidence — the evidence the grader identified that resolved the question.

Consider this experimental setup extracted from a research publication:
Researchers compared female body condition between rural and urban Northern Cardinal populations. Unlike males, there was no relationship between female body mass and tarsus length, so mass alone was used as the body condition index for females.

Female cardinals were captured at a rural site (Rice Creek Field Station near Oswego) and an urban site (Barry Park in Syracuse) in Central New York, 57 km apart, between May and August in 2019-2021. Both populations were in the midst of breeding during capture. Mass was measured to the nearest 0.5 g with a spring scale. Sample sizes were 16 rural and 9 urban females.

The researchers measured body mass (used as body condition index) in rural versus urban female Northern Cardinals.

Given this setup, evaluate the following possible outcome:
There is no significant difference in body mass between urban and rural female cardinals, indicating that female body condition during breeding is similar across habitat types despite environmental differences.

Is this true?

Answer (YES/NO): NO